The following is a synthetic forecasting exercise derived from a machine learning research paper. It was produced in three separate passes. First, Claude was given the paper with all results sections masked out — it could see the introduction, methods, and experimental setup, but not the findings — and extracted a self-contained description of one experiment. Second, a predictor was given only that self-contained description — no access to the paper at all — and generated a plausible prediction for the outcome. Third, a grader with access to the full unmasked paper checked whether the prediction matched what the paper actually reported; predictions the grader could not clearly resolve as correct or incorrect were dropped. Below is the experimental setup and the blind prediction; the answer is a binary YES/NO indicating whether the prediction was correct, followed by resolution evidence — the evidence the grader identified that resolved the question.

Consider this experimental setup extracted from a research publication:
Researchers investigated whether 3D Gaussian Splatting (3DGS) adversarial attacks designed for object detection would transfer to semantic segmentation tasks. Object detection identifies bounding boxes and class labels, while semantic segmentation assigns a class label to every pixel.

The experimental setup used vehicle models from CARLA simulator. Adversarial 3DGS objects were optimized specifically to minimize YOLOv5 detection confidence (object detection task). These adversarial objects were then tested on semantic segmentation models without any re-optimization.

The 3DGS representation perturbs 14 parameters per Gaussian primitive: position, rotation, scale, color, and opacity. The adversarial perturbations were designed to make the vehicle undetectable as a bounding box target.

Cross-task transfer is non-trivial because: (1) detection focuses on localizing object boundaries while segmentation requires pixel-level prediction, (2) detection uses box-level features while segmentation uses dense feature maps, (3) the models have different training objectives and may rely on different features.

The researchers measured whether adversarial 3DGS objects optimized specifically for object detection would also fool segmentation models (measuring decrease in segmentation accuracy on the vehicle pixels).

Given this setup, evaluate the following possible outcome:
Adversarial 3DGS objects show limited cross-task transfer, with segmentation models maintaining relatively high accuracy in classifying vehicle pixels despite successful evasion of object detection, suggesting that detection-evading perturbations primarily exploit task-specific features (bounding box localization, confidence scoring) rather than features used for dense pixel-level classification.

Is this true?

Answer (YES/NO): NO